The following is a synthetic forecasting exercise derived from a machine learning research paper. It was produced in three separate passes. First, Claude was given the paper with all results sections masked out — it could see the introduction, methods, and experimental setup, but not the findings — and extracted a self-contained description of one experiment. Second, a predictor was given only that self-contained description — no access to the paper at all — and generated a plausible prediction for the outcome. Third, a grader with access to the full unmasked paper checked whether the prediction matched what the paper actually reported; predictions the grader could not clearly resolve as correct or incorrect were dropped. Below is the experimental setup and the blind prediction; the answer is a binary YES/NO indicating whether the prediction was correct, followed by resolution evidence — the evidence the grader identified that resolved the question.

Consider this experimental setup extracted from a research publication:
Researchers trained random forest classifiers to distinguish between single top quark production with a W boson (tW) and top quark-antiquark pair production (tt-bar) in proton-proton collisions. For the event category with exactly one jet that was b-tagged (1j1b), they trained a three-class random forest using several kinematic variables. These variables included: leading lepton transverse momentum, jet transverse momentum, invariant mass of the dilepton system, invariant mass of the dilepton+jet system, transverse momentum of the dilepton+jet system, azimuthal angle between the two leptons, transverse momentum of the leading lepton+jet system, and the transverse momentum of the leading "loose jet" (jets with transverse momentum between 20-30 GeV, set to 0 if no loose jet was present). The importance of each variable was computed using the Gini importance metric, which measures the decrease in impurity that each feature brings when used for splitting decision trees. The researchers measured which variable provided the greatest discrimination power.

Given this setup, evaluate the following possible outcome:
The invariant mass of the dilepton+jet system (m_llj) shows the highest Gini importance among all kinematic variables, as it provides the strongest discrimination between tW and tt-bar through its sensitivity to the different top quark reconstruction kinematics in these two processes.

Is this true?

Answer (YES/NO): NO